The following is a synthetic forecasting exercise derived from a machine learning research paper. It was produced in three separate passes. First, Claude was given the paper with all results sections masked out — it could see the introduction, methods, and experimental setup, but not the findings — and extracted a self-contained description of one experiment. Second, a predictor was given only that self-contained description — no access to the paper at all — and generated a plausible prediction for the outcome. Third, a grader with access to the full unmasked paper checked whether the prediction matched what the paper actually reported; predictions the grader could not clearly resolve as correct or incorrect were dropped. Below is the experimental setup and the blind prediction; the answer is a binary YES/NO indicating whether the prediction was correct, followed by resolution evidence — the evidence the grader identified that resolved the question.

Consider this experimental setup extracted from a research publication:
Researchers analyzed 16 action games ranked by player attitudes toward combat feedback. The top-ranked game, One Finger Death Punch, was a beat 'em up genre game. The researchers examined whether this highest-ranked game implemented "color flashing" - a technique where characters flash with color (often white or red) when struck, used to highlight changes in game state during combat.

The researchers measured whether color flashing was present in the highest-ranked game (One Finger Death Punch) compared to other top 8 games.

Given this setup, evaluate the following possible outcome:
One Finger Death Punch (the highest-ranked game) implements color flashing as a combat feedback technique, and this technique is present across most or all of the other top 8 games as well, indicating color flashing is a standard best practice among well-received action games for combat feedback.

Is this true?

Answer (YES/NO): NO